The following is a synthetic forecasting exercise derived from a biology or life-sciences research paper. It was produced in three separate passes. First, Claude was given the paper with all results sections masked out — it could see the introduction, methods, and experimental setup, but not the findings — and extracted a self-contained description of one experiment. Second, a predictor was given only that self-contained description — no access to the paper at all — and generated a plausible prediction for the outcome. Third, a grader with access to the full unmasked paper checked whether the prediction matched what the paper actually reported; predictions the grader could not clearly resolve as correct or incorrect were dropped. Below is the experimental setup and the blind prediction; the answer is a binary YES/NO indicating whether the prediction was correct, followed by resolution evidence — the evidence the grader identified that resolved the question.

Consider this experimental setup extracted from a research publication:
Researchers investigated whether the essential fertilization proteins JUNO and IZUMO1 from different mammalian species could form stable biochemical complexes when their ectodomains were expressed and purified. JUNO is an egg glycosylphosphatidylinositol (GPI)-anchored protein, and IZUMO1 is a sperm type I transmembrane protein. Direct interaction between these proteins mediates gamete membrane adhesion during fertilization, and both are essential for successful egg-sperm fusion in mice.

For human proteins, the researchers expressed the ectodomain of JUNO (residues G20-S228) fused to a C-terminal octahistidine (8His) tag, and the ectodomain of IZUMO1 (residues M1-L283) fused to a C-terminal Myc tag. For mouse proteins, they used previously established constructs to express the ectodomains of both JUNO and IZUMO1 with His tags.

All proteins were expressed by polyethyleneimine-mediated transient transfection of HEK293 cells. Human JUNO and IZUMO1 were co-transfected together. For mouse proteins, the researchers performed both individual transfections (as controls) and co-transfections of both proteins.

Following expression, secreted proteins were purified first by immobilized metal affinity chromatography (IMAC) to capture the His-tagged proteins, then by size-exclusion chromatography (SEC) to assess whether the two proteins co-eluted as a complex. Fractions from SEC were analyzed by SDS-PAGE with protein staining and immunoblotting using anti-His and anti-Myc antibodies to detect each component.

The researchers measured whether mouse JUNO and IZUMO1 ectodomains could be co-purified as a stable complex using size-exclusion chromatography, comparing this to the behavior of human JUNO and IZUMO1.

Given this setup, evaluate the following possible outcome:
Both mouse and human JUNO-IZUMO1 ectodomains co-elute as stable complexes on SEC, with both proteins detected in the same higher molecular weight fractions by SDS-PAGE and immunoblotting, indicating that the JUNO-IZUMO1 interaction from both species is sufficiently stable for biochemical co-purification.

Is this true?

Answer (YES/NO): NO